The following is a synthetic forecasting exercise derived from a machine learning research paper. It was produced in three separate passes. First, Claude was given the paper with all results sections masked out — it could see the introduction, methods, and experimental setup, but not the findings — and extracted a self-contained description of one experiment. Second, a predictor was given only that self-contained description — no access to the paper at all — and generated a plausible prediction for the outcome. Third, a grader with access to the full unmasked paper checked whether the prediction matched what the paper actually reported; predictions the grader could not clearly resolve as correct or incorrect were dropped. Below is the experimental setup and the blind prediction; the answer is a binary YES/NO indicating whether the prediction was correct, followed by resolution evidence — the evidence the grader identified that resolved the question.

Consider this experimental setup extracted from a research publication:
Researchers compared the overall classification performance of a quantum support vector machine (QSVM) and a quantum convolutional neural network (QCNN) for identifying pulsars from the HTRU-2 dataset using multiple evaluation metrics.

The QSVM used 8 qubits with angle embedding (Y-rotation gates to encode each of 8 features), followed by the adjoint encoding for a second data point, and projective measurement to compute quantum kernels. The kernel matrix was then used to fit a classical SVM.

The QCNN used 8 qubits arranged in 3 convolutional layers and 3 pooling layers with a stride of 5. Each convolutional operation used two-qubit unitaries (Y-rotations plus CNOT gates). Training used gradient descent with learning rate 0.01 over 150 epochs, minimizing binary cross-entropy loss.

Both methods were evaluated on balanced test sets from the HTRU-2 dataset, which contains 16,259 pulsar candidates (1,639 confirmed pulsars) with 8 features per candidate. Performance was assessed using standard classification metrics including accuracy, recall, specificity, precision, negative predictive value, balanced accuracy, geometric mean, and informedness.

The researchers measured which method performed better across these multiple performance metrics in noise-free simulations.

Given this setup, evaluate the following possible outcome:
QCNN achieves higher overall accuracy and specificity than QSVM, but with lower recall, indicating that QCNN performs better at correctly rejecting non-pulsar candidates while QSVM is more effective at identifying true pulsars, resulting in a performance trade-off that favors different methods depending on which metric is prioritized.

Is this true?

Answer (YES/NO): YES